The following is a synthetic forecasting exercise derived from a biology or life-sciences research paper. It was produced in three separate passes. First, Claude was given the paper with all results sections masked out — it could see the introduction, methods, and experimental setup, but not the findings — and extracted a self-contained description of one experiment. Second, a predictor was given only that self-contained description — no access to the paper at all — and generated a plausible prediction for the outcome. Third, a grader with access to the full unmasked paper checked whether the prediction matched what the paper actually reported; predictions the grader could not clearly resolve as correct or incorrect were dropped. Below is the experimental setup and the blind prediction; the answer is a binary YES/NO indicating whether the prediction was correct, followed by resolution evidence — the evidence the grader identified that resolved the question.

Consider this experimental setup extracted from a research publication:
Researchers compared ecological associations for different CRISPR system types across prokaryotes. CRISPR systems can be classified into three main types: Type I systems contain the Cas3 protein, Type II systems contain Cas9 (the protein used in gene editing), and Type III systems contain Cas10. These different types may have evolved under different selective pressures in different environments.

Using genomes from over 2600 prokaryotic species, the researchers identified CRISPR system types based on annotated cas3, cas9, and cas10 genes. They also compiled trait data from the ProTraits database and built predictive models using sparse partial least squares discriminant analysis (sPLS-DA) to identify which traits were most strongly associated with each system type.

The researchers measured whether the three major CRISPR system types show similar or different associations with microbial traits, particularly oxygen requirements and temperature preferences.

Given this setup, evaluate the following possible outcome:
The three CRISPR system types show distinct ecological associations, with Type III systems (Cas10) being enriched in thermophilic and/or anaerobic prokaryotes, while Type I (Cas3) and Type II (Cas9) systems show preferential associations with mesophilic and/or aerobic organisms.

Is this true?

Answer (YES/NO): NO